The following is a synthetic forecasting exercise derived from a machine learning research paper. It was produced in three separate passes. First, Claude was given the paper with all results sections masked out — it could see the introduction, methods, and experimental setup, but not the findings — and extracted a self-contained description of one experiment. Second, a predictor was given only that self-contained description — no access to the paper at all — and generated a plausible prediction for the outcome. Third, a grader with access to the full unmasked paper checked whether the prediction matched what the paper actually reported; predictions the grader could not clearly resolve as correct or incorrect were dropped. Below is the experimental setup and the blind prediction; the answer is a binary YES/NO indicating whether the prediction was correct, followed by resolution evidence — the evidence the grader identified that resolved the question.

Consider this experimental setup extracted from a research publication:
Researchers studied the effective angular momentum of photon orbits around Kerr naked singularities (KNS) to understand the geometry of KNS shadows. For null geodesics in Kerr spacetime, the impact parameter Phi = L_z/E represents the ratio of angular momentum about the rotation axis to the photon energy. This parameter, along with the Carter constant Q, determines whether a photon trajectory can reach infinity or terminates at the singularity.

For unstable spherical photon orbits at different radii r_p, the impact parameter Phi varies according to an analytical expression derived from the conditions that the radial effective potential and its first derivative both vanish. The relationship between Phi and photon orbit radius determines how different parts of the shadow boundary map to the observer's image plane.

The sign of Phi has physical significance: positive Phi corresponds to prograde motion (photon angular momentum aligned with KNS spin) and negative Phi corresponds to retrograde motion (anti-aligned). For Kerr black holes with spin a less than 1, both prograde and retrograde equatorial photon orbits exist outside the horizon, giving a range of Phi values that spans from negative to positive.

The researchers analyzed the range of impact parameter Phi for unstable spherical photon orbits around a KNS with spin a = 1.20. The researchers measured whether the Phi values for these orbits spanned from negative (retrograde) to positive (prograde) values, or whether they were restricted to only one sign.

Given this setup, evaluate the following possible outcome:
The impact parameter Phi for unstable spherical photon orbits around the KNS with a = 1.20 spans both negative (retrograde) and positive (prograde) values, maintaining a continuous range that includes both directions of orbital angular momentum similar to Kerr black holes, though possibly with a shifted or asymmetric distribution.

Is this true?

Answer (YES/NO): NO